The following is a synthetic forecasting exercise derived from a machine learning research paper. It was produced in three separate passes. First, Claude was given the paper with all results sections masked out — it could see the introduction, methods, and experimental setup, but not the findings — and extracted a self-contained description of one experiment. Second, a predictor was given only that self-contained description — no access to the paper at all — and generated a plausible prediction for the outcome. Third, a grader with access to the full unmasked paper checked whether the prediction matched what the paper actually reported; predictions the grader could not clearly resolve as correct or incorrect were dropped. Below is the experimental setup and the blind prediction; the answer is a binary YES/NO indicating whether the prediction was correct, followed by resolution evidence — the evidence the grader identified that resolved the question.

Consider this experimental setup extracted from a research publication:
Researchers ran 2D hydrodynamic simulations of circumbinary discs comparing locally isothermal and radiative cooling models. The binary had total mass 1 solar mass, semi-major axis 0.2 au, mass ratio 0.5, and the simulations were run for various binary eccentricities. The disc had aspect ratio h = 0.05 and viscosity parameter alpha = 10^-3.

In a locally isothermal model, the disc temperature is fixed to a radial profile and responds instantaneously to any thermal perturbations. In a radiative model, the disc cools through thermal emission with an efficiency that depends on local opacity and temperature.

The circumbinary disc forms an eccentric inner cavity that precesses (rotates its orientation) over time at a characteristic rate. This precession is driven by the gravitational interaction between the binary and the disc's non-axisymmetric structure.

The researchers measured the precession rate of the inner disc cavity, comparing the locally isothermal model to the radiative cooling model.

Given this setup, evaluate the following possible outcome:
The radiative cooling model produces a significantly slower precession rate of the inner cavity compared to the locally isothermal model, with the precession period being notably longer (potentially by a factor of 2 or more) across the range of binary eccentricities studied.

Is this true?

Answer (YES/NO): NO